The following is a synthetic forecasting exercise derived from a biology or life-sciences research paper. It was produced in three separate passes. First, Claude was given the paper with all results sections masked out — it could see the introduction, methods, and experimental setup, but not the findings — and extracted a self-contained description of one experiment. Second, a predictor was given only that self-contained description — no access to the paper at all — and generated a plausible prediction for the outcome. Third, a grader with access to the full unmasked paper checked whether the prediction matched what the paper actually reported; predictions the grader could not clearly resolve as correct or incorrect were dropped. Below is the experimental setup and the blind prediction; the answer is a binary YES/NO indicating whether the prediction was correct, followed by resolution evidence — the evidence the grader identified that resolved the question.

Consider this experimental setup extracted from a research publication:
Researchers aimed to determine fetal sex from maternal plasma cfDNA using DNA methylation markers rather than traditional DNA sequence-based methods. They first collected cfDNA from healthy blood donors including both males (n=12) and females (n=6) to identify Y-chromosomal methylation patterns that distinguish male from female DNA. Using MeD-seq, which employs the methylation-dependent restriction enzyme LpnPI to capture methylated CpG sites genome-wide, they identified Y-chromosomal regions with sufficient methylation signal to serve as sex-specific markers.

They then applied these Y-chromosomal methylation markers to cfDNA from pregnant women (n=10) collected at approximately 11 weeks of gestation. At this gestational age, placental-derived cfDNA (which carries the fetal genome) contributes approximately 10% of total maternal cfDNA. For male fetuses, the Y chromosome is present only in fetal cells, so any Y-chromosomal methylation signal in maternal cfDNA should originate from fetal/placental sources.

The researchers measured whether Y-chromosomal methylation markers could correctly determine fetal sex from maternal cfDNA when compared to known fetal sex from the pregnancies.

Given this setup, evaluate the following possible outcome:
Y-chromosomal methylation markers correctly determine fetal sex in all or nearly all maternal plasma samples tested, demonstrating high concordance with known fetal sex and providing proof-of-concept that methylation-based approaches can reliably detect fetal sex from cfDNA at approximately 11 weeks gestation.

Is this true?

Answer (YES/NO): YES